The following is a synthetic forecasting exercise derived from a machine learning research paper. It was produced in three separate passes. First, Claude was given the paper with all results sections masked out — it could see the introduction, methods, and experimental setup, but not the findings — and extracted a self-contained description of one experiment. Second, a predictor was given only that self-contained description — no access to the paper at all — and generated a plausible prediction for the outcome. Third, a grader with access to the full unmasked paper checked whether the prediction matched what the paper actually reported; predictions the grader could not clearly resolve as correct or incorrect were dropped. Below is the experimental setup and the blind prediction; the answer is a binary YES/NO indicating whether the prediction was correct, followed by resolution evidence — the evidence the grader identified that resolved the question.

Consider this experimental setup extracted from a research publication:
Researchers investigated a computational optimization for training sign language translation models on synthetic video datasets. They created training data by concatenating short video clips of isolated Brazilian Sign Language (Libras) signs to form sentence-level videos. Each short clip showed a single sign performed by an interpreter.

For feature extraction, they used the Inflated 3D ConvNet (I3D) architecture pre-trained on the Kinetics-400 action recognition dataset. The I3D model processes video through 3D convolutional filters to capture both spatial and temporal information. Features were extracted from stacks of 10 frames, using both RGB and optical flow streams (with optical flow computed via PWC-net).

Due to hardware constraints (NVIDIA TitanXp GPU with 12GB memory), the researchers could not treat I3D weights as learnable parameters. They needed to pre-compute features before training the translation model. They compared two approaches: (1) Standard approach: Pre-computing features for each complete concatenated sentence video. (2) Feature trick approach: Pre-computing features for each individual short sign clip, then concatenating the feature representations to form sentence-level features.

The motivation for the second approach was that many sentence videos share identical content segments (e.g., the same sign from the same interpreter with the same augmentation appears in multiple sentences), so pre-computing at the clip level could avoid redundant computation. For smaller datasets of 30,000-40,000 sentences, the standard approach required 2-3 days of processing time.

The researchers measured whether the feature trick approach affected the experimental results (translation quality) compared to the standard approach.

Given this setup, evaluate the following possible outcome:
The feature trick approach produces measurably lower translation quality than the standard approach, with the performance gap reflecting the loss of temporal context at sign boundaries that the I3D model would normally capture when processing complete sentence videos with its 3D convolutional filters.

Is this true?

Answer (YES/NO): NO